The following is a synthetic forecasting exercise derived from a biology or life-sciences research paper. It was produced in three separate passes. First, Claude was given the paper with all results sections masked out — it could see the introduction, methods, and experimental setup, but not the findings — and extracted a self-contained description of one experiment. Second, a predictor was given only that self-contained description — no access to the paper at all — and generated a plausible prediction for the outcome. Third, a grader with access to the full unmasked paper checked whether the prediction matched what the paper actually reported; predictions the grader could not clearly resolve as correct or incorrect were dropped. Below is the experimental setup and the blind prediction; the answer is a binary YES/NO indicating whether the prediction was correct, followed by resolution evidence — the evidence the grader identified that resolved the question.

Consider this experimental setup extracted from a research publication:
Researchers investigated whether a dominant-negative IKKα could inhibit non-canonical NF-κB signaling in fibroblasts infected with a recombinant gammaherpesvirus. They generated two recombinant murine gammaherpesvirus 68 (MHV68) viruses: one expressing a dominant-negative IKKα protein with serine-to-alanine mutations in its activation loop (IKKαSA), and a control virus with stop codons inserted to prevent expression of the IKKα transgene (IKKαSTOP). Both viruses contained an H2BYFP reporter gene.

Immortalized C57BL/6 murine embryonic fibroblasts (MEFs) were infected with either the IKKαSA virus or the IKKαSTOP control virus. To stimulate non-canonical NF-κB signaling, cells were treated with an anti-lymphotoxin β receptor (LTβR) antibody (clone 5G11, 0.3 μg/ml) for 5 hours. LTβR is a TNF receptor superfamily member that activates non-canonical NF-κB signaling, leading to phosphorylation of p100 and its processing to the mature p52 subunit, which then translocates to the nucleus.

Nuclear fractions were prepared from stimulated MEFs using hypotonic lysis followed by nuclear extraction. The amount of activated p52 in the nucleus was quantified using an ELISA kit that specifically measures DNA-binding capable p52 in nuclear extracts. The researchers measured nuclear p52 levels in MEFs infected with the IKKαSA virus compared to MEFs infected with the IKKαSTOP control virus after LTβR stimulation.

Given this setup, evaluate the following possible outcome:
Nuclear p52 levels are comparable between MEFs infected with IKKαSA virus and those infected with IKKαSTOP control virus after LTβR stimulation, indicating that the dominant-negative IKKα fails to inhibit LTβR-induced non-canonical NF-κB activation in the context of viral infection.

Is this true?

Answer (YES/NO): NO